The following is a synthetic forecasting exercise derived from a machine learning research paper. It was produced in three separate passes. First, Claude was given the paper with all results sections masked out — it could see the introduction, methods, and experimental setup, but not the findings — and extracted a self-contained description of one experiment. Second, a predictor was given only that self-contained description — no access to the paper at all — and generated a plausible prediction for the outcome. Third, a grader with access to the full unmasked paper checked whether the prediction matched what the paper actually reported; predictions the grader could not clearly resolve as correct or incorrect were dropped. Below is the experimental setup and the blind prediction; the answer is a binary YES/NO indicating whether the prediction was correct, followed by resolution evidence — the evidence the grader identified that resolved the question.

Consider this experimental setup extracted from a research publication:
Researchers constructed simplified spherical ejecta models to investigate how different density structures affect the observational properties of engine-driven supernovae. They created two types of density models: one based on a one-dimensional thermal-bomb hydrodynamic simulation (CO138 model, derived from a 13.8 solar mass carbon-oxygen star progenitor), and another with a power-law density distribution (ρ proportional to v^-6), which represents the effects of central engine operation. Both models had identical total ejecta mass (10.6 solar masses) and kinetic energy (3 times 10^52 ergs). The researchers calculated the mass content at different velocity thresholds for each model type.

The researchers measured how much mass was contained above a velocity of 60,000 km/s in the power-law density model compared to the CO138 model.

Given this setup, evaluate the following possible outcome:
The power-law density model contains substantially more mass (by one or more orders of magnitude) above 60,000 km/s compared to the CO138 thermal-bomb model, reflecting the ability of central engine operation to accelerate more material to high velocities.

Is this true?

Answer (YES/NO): NO